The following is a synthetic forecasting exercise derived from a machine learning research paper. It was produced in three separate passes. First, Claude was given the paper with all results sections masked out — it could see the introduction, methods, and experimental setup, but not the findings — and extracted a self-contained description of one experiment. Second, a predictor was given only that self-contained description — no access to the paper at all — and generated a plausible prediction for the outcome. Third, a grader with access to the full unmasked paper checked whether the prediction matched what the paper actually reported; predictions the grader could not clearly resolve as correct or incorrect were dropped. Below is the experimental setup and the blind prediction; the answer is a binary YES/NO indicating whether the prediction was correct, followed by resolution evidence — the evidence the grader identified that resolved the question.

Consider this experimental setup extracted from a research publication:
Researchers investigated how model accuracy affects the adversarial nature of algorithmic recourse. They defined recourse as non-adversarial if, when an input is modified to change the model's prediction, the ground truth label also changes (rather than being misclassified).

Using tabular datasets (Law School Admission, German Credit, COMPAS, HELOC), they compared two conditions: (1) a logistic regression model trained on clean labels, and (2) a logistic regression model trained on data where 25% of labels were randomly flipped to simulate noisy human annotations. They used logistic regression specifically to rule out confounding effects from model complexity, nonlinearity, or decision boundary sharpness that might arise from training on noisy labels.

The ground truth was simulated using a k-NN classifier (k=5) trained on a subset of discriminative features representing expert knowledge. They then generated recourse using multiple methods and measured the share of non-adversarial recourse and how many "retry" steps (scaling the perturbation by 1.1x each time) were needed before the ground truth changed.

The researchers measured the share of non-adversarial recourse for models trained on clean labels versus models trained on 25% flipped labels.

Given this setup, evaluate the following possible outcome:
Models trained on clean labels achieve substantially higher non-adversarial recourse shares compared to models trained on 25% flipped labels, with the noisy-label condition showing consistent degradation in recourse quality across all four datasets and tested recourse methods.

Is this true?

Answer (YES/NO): NO